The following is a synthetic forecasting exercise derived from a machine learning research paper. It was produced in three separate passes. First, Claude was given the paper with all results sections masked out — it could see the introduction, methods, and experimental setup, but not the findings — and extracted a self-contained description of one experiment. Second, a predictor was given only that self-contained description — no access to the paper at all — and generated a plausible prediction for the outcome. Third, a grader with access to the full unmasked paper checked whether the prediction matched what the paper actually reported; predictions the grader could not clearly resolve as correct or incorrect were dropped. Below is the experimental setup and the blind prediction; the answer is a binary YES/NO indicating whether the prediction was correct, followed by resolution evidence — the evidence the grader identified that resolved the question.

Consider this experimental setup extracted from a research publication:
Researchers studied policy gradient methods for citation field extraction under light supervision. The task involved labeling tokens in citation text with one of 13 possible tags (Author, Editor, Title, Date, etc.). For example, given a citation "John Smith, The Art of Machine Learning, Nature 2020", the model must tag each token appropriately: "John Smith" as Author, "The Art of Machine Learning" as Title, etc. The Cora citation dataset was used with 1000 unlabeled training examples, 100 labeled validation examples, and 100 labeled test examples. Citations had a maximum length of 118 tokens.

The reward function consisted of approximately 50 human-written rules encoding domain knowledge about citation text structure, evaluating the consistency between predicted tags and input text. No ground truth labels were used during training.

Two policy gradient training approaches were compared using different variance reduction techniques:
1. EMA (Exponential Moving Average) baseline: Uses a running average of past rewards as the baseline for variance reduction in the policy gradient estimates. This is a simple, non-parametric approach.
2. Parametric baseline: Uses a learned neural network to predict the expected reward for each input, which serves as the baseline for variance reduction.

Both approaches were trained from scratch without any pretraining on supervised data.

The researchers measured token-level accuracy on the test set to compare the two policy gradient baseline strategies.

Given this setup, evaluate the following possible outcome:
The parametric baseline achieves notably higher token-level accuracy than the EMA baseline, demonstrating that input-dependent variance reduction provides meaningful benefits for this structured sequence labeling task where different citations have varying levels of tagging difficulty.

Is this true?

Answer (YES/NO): NO